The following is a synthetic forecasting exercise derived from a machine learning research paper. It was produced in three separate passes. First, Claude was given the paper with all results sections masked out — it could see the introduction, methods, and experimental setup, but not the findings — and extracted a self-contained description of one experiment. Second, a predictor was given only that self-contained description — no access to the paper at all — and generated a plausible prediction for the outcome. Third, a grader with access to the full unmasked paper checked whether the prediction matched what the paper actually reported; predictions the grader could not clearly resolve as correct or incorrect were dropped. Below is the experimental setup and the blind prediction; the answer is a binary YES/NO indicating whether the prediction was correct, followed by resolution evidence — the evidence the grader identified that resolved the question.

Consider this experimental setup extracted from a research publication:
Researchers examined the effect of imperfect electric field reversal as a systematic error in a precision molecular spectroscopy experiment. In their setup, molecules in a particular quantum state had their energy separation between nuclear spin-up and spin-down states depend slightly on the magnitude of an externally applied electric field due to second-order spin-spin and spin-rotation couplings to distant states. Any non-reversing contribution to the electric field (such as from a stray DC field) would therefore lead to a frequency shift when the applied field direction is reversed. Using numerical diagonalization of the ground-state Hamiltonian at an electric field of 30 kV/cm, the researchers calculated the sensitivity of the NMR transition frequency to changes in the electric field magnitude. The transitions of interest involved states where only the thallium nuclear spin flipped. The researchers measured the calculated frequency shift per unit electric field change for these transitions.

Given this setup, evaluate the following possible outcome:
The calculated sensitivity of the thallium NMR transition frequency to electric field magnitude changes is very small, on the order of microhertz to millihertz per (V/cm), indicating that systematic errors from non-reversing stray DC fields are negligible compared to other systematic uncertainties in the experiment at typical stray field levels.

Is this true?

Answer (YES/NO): NO